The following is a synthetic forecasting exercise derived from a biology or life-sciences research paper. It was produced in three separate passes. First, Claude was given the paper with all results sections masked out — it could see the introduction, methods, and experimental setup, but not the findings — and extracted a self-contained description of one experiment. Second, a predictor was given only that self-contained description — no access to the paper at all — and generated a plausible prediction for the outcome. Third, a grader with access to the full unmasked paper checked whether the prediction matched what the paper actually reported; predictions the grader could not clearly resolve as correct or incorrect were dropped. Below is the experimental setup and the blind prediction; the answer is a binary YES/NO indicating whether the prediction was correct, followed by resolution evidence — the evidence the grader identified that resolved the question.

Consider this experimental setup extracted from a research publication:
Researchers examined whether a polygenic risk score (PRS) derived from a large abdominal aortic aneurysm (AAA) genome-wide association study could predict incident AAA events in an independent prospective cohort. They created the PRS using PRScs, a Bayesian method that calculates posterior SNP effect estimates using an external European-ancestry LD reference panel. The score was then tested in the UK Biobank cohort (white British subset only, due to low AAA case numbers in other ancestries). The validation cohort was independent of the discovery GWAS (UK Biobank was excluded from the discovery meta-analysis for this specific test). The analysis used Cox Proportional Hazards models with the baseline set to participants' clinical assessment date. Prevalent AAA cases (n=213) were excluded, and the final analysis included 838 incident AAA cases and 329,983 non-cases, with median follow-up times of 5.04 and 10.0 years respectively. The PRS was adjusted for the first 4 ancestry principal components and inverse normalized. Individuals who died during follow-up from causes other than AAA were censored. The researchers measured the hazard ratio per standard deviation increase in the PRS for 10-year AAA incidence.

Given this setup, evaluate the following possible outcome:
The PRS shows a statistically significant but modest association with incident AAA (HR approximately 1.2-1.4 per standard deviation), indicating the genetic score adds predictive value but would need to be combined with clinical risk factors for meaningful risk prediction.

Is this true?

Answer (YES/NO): NO